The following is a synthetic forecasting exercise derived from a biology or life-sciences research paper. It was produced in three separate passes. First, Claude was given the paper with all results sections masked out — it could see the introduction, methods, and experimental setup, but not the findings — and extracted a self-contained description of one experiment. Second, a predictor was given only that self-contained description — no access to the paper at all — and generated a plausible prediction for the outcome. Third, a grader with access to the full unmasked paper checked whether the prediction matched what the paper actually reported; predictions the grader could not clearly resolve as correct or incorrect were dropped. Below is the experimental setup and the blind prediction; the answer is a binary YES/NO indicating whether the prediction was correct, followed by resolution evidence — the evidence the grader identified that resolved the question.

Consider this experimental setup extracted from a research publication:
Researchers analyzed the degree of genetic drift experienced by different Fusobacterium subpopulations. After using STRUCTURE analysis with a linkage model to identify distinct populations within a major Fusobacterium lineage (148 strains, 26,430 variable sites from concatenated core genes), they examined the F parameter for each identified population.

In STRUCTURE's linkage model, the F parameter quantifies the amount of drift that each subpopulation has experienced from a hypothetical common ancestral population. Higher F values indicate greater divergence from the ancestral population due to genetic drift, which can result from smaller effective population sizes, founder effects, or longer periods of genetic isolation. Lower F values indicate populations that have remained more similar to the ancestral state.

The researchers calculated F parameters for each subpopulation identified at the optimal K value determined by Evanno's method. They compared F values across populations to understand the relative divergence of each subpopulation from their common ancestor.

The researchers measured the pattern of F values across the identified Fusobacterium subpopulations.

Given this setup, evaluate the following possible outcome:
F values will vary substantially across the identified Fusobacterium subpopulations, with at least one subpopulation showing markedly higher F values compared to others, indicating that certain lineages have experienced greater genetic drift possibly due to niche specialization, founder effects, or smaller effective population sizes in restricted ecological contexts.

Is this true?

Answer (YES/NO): YES